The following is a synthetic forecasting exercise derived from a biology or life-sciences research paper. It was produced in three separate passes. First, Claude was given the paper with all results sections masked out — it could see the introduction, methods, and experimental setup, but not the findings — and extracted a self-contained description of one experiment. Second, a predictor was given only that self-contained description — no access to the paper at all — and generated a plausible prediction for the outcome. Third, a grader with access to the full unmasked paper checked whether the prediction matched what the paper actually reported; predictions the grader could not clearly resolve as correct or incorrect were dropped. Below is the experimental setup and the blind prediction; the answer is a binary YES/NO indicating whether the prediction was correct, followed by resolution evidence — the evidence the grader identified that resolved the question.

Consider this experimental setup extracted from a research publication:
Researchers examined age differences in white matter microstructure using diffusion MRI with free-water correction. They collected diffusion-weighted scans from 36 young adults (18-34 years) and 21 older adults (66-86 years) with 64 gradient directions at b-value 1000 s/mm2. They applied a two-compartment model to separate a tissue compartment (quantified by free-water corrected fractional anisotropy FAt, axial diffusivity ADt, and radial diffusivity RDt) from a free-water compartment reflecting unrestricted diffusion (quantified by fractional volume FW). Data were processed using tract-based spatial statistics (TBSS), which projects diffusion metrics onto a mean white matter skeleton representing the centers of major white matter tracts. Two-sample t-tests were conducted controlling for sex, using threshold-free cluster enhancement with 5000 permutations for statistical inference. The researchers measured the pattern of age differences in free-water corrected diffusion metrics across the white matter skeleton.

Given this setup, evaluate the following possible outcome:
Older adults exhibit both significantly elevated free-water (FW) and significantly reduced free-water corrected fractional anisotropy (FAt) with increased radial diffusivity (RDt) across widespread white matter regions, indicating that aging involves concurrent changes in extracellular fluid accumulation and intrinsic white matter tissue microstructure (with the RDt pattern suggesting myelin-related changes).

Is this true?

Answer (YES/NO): YES